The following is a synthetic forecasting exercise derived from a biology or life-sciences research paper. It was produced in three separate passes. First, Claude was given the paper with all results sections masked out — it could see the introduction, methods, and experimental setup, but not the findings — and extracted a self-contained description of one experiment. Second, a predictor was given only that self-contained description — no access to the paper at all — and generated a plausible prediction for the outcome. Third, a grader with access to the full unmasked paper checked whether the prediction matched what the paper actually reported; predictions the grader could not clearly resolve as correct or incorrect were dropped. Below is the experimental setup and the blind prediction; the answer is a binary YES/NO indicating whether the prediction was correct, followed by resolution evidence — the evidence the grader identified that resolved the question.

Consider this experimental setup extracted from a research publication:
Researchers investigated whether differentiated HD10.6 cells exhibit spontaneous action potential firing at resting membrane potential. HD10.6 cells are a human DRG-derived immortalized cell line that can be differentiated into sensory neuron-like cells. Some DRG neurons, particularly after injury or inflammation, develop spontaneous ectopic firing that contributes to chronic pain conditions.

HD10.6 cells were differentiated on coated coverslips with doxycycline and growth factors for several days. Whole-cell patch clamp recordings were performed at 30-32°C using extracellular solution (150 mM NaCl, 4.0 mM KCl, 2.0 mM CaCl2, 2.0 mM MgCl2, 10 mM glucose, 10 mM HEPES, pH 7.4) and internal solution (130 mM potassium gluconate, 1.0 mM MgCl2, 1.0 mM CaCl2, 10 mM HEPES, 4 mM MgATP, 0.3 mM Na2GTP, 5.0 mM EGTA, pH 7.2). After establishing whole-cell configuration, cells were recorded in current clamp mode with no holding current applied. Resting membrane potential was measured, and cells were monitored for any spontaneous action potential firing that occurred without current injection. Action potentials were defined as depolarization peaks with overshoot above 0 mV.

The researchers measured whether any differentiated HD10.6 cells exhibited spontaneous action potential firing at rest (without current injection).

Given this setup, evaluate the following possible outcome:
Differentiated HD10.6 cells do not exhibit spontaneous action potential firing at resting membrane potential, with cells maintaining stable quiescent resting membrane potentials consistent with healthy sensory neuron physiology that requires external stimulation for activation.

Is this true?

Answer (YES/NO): NO